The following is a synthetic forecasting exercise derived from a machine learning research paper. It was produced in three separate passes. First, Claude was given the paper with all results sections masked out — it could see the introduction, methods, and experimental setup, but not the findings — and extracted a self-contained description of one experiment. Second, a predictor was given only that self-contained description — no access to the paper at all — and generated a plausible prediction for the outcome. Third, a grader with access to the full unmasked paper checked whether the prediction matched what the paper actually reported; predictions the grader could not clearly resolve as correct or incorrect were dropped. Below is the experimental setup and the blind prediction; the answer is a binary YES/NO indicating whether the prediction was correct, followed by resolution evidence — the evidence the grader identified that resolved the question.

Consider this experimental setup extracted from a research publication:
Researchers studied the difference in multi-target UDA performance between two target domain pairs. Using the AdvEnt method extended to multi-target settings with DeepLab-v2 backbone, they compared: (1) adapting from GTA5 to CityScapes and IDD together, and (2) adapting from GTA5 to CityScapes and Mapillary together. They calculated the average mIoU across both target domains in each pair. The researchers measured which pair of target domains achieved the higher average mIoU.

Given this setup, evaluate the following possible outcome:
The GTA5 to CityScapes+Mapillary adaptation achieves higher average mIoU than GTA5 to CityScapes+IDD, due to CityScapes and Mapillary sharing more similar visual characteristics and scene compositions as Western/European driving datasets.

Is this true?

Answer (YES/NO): YES